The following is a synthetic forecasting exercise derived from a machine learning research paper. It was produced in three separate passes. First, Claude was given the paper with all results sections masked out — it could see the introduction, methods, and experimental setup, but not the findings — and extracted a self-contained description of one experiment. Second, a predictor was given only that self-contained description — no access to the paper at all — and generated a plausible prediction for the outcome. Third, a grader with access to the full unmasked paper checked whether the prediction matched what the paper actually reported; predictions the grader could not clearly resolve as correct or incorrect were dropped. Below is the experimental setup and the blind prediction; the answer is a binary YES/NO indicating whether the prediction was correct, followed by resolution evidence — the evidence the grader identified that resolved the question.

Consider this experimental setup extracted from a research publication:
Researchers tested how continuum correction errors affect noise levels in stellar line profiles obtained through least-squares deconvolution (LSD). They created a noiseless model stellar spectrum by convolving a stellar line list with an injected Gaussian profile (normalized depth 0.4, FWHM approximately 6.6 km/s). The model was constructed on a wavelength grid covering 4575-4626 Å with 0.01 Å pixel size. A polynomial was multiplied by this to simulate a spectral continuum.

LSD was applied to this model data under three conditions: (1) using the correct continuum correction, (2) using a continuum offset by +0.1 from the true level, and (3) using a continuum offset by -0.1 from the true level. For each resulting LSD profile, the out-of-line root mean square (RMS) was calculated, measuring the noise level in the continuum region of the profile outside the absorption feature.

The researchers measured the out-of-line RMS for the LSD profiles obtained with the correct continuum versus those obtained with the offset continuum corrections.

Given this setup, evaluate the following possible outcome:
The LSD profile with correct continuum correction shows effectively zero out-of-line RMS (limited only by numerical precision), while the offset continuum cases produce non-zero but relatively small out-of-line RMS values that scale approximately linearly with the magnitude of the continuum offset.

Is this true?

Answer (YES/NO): NO